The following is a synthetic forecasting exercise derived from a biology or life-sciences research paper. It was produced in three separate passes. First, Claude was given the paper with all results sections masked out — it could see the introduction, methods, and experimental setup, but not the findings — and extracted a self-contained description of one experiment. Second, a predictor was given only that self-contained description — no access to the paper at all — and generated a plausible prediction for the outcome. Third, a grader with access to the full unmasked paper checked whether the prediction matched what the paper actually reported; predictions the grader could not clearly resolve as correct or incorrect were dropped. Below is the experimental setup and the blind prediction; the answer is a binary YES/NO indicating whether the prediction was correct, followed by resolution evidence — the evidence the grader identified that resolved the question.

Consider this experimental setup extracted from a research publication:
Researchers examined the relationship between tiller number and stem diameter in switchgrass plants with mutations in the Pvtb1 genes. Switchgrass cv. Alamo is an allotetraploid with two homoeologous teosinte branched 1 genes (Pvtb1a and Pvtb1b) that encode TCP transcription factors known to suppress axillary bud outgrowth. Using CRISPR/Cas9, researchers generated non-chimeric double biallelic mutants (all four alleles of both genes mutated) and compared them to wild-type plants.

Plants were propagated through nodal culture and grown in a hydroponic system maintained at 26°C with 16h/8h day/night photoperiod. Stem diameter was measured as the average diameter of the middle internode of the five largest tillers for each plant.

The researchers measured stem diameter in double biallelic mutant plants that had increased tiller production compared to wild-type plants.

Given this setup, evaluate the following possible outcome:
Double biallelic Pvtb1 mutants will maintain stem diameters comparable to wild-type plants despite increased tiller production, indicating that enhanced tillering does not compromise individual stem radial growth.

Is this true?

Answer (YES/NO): NO